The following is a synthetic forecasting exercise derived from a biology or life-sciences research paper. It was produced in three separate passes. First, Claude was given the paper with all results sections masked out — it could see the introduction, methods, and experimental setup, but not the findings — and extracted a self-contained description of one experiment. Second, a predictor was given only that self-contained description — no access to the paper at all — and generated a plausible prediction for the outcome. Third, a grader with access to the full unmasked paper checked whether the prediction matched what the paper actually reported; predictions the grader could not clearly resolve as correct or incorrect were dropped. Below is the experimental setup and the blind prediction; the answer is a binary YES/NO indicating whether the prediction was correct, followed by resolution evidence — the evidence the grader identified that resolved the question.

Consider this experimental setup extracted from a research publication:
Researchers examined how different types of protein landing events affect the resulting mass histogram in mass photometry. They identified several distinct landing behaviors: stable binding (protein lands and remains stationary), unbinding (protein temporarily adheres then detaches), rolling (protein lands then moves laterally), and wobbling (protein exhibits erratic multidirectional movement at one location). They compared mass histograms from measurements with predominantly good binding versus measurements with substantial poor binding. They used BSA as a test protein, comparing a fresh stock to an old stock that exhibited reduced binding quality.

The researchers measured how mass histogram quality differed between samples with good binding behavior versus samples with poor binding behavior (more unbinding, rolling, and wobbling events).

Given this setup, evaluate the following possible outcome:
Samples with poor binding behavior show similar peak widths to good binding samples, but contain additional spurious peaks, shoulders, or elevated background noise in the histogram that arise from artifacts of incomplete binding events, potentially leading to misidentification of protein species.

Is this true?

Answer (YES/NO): NO